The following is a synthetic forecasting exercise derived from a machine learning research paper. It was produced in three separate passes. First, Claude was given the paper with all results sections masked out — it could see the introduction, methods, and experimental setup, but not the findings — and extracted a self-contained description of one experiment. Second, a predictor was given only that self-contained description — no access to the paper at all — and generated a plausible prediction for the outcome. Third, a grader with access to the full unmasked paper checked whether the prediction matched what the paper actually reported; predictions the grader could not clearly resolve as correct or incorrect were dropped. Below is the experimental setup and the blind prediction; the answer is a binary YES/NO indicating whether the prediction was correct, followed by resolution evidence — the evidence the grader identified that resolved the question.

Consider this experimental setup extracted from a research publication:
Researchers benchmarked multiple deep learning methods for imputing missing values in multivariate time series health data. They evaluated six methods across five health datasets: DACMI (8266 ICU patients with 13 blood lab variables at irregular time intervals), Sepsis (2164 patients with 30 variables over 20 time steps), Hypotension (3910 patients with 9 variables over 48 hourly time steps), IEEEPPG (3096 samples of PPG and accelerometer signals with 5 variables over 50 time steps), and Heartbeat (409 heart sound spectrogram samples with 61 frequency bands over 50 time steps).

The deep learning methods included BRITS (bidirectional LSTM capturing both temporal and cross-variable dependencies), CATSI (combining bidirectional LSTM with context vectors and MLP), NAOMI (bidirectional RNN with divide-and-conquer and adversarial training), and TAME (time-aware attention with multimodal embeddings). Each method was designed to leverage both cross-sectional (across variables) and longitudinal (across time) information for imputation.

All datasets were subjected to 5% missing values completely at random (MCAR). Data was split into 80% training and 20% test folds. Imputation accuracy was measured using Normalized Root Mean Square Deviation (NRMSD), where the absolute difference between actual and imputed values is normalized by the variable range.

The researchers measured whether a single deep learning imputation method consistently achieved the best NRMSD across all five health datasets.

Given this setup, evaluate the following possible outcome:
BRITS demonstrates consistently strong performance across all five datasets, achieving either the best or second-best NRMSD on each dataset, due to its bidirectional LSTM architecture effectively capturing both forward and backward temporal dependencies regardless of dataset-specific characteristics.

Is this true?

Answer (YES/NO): NO